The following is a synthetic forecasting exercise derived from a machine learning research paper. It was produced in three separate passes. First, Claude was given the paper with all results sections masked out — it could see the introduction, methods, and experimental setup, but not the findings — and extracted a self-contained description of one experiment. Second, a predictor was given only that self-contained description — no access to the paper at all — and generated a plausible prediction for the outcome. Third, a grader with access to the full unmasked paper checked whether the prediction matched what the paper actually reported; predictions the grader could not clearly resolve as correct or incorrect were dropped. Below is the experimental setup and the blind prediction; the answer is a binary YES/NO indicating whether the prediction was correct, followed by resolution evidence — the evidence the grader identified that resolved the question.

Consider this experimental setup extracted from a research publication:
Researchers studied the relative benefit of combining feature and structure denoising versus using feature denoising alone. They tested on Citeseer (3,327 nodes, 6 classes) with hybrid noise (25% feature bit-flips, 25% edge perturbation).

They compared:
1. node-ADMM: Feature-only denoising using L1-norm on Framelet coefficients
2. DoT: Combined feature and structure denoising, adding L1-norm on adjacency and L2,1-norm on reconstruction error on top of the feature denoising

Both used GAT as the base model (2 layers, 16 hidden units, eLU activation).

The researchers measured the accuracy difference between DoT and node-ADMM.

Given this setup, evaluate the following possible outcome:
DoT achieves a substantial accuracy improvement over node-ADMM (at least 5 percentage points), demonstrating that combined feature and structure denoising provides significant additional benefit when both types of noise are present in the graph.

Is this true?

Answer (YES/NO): NO